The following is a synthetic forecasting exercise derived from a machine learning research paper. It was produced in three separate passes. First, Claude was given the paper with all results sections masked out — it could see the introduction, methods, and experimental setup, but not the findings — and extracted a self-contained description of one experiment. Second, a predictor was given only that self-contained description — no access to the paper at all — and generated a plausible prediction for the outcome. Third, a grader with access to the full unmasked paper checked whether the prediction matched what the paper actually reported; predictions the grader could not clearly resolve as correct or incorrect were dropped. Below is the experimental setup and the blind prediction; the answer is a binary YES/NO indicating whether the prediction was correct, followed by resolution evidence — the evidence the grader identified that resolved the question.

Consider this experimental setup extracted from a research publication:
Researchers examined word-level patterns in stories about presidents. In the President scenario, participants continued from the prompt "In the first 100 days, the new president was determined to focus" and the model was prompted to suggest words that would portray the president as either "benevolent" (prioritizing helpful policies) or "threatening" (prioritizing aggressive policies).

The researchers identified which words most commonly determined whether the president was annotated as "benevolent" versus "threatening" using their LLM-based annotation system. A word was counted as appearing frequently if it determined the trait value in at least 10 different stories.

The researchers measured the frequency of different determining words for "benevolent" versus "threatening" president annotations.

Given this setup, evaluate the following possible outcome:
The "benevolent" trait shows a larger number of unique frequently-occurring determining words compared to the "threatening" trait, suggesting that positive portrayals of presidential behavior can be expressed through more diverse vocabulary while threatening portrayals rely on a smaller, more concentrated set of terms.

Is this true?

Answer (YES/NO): YES